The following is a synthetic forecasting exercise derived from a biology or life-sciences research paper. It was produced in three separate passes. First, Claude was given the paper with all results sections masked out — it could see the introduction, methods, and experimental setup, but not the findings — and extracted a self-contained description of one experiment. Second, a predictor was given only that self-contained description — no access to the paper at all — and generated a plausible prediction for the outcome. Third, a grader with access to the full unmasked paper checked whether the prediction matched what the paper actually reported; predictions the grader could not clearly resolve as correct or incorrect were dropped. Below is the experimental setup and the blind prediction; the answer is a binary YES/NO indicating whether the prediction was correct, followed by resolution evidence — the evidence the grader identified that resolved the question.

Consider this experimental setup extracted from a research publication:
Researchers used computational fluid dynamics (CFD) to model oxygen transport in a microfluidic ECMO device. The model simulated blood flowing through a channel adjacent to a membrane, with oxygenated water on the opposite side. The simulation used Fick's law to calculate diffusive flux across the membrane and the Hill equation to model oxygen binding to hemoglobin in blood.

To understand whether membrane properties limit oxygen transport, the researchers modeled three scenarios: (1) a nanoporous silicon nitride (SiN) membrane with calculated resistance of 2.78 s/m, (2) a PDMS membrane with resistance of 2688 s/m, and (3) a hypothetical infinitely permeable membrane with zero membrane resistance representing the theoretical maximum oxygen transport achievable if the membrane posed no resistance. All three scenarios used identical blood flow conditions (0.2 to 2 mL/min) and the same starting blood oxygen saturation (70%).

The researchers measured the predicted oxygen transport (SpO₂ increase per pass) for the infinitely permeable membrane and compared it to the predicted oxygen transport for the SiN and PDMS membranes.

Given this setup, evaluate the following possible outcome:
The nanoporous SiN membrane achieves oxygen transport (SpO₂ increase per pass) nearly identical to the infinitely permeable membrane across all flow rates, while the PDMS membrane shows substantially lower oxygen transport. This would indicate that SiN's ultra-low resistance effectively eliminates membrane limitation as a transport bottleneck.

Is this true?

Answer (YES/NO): NO